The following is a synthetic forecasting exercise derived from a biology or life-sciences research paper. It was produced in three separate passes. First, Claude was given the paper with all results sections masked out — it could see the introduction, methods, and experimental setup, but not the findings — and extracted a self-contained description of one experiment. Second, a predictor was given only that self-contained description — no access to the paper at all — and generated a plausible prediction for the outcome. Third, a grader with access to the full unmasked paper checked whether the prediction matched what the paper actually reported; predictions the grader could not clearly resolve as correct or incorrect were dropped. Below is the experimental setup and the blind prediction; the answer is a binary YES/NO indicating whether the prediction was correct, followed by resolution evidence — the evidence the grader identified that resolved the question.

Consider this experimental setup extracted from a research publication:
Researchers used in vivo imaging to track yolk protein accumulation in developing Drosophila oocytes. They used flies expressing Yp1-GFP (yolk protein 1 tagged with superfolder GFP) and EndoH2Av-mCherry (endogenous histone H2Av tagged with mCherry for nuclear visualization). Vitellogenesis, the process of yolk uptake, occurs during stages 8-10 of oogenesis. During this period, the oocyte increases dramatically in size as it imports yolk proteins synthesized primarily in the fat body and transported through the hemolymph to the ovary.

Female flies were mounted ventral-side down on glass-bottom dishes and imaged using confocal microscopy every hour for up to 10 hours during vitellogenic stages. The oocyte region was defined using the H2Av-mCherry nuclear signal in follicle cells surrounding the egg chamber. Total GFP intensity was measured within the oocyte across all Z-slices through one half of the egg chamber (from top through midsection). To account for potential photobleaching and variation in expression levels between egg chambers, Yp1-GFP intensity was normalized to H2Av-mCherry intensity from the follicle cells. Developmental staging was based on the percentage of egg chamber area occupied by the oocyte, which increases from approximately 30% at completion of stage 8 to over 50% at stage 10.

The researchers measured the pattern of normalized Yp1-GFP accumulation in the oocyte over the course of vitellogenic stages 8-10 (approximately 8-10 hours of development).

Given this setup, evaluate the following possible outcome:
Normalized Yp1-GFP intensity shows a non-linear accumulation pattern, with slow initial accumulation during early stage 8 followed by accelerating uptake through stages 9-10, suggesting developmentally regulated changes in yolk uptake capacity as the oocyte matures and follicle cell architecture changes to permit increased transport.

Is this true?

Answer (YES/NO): NO